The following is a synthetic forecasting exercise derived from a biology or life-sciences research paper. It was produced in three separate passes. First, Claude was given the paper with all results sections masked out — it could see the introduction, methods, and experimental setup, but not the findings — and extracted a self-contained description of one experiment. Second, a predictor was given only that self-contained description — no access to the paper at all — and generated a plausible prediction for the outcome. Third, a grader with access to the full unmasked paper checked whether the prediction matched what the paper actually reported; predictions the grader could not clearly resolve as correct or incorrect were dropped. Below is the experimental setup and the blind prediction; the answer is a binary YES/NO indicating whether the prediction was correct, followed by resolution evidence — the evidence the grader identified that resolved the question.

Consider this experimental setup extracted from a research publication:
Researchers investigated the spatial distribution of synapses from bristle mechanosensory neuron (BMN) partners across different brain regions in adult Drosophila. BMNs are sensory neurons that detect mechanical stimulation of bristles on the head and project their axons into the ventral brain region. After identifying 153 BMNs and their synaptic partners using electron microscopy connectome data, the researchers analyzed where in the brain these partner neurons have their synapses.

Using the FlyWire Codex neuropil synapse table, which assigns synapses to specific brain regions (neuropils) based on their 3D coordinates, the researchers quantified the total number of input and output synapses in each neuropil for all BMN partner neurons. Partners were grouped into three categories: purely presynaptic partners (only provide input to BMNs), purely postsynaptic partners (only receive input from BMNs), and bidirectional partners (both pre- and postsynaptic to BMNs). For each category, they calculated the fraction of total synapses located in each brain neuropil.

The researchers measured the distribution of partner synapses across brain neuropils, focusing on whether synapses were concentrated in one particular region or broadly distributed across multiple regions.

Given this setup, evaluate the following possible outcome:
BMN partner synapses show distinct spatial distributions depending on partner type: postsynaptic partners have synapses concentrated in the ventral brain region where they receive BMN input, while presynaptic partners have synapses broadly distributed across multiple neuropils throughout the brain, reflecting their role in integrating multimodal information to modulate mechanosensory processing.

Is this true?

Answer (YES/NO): NO